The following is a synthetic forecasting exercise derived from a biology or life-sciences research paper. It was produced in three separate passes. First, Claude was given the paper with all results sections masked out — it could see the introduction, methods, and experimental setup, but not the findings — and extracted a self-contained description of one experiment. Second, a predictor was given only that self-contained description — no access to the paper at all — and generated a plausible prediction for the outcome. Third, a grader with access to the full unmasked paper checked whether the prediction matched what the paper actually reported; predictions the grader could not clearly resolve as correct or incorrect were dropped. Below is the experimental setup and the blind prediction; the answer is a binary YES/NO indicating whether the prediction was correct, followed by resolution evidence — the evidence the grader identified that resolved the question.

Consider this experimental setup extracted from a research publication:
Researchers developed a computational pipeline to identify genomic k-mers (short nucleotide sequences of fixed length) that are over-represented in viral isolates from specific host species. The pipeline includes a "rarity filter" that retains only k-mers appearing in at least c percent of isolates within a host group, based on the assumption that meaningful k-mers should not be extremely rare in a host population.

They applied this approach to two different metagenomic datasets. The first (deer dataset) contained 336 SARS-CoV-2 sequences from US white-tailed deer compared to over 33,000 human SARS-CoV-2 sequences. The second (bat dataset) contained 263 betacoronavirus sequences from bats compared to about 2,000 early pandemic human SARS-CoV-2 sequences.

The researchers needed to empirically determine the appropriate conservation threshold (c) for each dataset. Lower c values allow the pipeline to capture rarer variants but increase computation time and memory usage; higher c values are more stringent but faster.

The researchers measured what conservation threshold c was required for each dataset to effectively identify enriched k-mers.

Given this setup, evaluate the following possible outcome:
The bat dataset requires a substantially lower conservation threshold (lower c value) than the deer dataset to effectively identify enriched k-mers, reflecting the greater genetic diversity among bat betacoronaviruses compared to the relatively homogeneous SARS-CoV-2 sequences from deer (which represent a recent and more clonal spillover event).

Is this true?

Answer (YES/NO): NO